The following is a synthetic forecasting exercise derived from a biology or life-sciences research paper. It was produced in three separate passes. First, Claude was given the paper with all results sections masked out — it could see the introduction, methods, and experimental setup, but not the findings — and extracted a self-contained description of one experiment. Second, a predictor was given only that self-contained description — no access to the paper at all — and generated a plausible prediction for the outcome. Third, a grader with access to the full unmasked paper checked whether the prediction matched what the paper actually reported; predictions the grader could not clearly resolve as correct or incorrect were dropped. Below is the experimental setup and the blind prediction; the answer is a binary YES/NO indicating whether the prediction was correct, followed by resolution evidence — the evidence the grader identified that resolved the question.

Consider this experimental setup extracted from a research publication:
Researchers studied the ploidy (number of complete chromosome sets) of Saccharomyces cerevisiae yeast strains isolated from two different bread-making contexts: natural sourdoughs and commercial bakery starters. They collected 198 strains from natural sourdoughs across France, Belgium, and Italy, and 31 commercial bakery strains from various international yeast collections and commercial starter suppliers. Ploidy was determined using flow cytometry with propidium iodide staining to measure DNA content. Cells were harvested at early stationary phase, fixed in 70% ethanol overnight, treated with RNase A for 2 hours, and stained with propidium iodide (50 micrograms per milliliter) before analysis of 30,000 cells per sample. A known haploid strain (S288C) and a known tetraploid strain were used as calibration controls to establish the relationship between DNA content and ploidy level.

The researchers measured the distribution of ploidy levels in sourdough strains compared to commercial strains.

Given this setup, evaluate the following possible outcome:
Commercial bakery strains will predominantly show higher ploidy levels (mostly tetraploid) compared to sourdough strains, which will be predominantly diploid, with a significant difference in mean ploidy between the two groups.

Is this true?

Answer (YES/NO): YES